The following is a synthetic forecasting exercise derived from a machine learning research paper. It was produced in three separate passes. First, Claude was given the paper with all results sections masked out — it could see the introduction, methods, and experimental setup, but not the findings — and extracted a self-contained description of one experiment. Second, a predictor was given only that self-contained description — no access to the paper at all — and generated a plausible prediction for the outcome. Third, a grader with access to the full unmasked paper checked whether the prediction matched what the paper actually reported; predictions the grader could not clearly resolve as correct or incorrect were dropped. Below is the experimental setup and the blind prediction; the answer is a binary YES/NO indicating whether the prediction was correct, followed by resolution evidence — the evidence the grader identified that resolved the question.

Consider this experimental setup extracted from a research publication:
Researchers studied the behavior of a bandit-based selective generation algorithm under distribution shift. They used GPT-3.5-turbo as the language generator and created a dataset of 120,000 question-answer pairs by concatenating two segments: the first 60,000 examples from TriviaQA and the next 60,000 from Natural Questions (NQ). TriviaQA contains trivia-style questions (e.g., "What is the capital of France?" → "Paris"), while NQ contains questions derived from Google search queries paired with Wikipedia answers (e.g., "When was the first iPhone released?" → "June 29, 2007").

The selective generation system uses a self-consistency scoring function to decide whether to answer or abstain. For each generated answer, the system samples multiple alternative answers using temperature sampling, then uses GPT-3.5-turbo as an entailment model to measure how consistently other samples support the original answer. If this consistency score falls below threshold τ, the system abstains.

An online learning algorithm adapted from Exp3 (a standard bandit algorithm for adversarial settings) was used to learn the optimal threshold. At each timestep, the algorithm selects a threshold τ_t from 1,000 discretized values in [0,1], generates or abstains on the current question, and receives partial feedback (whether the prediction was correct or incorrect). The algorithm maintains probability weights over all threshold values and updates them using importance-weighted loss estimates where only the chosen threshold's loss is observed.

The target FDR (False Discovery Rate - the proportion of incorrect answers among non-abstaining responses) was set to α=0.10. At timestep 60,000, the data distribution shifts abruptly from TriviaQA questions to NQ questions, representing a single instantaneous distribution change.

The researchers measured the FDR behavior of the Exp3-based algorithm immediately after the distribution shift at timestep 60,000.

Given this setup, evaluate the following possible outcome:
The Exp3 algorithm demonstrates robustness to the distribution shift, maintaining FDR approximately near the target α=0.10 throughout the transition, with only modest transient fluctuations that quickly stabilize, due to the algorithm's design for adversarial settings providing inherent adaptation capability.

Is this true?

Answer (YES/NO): NO